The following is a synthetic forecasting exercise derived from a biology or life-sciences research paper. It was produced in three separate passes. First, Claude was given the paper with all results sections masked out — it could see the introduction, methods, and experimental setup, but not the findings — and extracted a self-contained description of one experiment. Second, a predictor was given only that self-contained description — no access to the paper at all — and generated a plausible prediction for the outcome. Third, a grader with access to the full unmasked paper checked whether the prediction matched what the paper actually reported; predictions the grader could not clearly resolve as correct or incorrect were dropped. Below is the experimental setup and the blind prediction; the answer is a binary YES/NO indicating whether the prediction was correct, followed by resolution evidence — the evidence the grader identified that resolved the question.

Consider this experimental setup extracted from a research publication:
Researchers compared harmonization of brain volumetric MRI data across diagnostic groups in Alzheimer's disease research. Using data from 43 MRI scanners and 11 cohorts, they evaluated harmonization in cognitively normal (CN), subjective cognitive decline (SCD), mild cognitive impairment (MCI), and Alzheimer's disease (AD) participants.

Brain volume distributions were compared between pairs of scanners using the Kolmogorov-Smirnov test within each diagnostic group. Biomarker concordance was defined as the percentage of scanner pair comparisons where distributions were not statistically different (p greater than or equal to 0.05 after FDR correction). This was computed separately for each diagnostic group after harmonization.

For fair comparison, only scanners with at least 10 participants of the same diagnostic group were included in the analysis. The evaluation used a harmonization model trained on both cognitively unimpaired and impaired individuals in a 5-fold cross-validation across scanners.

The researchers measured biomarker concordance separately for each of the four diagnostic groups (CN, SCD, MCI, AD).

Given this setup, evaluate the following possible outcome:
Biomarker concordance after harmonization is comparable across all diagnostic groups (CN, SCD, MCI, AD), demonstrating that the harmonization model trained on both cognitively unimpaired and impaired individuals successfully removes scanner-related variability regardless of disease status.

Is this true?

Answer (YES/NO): YES